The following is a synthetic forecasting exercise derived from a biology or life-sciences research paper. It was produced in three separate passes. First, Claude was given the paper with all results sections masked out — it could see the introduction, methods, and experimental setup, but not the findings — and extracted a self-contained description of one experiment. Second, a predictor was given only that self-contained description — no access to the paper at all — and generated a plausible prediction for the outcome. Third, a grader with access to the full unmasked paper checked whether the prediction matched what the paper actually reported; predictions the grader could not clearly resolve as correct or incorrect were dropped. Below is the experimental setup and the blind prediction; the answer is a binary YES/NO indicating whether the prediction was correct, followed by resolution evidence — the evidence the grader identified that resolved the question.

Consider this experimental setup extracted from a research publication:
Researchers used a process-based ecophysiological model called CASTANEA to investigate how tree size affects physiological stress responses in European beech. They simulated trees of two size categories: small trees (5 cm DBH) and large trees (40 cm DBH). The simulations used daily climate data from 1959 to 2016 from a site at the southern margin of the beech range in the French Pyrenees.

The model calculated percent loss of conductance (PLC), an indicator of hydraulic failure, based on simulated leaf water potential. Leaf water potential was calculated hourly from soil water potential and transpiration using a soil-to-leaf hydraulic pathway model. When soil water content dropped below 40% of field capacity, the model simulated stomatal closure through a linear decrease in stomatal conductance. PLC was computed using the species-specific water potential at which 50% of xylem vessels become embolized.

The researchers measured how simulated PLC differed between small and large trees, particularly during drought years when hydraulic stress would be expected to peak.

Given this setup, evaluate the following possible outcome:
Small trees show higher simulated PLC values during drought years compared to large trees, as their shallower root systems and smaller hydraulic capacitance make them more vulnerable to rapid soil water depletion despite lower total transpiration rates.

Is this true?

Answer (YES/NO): NO